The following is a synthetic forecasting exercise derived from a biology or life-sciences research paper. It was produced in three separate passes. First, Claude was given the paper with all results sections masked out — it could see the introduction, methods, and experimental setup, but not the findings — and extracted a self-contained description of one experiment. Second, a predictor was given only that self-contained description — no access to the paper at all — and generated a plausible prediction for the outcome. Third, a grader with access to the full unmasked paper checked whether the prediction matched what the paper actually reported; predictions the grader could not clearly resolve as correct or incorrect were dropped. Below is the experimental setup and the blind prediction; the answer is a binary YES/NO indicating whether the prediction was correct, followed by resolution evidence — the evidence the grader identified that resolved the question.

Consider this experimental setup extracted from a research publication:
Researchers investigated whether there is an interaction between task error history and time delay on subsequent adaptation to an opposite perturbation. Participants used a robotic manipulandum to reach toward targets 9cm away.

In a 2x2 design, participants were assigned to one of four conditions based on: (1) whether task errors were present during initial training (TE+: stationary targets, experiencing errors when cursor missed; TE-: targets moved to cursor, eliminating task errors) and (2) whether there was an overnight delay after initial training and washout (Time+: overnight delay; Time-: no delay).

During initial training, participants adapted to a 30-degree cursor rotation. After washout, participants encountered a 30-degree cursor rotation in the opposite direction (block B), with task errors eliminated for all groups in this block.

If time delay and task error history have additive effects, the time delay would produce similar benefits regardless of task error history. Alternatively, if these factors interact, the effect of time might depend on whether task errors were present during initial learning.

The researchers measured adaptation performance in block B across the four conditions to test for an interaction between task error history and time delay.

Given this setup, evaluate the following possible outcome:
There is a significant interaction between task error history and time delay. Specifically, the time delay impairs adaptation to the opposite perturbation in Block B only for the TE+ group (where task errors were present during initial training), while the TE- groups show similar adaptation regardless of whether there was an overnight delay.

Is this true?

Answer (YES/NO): NO